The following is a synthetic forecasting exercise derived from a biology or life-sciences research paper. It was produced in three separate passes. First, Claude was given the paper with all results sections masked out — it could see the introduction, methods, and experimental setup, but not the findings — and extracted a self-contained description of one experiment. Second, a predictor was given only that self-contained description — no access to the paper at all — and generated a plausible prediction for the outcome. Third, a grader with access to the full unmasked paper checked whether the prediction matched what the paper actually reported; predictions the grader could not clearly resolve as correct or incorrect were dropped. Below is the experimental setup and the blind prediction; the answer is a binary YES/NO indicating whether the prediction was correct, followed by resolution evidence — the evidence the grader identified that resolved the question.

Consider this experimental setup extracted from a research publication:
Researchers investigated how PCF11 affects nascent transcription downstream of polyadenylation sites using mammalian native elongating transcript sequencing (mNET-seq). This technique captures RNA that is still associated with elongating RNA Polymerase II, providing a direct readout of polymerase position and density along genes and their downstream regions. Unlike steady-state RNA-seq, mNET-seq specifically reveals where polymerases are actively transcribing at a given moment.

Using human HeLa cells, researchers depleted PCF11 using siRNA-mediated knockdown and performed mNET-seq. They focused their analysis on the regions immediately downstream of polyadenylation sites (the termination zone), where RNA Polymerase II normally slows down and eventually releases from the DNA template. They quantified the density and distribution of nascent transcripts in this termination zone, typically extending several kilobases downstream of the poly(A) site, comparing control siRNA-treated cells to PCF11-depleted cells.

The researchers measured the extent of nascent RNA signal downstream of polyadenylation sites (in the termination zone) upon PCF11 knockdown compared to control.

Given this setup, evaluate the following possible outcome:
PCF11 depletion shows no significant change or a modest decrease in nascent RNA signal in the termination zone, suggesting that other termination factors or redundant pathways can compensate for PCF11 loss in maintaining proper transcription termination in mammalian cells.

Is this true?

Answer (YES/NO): NO